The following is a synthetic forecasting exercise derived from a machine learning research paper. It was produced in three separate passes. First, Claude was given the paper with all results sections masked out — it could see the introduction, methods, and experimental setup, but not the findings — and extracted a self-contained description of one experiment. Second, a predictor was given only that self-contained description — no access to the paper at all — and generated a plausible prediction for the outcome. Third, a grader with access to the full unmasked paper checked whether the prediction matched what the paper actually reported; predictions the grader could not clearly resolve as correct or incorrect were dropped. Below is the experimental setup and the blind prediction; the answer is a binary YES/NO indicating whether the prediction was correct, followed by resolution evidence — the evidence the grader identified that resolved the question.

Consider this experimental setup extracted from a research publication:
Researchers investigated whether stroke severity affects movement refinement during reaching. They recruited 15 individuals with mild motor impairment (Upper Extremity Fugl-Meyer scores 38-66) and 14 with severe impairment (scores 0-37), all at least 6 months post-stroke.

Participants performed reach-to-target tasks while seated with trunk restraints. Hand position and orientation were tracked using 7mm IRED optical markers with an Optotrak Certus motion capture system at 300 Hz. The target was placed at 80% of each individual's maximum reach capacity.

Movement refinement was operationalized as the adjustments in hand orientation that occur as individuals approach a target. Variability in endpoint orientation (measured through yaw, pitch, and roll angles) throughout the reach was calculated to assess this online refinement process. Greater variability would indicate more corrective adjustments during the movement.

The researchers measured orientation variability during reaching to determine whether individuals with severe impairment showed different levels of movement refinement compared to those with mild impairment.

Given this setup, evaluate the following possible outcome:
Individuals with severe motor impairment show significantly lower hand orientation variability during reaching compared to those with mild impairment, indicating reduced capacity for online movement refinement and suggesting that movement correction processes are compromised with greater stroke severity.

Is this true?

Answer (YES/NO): NO